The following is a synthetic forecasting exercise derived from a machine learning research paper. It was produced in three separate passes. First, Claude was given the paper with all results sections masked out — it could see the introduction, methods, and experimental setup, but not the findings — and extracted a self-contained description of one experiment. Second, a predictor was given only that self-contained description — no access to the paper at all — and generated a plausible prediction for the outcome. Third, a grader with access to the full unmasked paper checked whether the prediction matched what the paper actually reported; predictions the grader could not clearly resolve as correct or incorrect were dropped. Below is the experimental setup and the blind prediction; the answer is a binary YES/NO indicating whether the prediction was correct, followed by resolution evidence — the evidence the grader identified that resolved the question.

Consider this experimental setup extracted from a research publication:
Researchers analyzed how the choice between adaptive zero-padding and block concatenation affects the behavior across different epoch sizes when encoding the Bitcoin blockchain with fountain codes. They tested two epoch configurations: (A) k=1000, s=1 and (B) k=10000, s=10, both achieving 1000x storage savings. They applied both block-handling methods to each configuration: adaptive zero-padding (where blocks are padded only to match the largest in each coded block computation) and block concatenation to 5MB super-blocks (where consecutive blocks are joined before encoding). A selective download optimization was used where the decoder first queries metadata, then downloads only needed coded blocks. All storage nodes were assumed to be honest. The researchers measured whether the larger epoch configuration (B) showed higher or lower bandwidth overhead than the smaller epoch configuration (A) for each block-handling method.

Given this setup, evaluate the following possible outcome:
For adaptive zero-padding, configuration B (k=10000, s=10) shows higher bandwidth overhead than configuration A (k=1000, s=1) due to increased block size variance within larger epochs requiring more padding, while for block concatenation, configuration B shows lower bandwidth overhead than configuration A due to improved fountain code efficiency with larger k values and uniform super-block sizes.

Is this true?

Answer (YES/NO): NO